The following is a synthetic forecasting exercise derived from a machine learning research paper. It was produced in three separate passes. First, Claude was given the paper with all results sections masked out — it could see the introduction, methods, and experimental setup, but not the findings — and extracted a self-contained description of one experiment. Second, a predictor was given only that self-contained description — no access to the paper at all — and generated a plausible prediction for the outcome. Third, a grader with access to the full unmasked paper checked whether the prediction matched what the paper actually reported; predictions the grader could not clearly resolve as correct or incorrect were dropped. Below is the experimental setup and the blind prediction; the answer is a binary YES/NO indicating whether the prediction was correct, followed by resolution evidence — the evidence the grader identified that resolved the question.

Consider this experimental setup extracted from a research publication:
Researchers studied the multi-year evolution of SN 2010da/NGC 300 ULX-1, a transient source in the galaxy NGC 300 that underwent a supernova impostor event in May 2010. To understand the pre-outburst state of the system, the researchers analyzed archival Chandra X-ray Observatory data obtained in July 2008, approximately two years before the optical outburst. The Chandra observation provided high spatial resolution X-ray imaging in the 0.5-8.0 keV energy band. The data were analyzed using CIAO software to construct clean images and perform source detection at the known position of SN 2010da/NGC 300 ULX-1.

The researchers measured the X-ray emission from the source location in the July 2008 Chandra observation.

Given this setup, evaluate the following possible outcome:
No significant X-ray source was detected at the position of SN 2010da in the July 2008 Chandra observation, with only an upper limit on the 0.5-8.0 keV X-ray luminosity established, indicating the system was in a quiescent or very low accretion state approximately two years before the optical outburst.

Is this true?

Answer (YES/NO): YES